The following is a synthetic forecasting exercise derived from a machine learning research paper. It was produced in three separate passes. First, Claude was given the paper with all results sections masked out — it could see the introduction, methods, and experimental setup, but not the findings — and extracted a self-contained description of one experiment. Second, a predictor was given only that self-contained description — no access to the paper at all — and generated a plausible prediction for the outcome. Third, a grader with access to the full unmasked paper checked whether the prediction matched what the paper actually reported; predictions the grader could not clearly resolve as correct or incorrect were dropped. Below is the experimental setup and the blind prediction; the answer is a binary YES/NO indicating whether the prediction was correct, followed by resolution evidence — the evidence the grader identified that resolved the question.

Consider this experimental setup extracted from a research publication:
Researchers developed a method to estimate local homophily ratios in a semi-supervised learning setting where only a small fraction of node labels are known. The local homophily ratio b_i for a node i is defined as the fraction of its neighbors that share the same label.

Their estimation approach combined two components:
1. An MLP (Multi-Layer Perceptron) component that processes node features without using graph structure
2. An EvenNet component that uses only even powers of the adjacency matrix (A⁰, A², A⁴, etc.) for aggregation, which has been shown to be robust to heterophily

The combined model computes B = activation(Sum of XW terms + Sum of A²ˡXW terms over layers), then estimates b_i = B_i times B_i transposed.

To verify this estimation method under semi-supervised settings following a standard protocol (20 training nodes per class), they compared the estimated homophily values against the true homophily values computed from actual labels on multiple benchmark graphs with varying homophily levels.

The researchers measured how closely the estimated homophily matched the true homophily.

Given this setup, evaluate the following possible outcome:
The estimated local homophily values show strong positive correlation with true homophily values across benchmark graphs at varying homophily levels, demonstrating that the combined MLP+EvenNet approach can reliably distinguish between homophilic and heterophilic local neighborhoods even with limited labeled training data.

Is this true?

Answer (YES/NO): YES